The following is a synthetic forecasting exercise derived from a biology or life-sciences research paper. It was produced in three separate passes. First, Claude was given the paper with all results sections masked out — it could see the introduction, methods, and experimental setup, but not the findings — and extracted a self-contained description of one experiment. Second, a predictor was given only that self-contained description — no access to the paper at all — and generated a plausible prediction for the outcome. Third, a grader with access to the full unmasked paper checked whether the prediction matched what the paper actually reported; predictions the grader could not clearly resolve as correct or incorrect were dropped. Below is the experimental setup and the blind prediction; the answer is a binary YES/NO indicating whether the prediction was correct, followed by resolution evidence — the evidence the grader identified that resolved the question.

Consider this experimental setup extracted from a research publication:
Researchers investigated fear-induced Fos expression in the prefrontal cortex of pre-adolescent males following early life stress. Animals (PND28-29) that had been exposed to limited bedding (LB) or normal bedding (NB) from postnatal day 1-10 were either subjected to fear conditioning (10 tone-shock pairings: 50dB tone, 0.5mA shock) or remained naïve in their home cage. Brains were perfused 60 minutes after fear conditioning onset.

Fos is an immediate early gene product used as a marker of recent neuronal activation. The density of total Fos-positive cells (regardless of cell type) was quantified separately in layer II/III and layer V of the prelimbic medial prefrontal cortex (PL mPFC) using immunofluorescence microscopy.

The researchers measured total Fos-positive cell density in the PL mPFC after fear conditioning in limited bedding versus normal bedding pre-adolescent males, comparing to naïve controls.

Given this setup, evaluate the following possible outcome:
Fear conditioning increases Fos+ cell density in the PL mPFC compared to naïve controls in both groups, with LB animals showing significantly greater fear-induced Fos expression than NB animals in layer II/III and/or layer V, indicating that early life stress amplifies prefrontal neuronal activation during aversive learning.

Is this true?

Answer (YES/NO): NO